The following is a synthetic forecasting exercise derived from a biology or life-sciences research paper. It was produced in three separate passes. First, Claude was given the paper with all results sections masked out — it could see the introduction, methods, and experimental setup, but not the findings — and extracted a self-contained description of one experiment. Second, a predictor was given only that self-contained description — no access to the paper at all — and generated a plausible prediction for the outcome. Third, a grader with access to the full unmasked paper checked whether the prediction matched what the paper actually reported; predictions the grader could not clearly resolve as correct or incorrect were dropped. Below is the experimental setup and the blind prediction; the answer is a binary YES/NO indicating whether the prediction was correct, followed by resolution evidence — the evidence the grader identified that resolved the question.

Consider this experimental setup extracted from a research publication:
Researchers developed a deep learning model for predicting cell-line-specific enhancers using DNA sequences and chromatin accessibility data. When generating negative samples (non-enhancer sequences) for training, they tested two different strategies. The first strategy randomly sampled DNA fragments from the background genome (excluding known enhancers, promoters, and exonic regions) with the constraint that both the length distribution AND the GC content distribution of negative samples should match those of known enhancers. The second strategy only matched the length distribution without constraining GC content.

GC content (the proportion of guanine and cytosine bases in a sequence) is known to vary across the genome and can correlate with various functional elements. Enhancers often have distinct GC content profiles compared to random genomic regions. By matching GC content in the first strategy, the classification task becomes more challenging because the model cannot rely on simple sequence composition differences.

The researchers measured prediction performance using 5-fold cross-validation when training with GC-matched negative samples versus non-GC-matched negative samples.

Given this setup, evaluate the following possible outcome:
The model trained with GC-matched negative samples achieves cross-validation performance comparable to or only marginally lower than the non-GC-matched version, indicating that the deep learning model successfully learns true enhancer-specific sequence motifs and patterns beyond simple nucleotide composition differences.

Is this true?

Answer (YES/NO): YES